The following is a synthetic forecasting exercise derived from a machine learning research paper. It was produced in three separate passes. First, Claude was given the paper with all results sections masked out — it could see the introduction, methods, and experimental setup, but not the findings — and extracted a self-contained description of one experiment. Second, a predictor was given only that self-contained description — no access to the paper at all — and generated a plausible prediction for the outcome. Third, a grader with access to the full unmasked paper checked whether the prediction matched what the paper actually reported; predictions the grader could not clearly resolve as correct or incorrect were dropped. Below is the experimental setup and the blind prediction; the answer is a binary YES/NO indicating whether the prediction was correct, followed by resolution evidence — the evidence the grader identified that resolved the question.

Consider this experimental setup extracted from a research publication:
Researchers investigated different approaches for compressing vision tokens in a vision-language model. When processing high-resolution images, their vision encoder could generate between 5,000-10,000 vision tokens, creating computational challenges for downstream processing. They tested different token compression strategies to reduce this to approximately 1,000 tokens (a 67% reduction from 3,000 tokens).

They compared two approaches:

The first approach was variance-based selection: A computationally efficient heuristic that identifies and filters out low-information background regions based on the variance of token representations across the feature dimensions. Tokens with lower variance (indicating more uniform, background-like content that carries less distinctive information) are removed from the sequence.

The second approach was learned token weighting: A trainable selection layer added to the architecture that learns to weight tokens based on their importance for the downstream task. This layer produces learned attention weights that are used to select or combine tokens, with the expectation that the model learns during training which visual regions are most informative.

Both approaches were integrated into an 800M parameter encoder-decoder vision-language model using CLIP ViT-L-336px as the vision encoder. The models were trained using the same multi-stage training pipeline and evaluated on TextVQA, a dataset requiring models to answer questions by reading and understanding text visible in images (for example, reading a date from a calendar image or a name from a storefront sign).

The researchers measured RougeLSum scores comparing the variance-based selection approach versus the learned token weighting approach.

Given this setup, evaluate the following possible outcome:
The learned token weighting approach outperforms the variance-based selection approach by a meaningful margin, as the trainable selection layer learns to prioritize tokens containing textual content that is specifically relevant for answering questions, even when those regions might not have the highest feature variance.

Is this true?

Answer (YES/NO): NO